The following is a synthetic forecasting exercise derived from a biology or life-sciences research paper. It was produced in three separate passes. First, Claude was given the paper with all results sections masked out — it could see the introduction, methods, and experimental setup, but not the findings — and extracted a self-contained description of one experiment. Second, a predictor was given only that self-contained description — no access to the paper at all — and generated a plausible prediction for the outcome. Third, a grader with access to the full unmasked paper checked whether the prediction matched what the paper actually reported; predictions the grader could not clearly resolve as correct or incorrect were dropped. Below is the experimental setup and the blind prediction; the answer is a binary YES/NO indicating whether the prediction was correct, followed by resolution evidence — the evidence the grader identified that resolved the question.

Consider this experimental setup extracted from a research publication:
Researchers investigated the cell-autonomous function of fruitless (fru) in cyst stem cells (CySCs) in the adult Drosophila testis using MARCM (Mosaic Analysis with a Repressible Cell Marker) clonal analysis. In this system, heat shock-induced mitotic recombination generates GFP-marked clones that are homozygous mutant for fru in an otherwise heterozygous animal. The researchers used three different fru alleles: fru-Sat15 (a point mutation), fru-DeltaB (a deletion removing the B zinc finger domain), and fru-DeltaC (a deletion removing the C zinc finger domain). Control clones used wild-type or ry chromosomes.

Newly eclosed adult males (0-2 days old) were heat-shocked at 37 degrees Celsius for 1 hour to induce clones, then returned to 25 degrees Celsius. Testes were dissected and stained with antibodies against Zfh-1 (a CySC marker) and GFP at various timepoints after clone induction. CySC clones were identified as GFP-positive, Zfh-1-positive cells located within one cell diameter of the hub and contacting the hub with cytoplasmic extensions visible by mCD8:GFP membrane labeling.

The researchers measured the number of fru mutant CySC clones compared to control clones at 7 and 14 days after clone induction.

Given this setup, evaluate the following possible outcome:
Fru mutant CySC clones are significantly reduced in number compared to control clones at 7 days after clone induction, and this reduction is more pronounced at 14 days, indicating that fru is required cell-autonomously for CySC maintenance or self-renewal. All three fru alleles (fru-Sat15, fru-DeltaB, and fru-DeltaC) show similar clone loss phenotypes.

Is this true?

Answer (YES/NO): NO